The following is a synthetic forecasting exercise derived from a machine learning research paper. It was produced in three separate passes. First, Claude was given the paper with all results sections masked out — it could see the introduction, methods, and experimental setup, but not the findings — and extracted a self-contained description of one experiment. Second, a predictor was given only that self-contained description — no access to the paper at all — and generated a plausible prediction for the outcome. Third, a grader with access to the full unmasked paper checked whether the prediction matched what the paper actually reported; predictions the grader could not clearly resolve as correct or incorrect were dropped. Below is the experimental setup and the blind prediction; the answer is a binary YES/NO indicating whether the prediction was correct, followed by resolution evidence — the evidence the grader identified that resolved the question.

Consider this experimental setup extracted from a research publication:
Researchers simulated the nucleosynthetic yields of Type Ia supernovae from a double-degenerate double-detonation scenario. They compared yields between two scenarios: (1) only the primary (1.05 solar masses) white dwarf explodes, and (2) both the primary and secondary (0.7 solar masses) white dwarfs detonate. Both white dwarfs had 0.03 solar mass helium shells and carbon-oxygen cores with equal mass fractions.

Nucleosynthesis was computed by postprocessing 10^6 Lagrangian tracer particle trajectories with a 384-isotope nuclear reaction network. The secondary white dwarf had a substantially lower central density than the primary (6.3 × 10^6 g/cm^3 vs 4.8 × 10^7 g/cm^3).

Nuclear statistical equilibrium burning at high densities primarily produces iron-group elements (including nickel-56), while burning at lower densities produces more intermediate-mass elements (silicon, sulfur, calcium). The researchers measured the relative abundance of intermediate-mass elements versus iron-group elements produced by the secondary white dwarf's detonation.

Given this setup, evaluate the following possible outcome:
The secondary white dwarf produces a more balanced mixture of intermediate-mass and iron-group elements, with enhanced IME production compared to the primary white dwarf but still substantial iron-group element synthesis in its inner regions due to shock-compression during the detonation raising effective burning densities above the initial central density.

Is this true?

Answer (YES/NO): NO